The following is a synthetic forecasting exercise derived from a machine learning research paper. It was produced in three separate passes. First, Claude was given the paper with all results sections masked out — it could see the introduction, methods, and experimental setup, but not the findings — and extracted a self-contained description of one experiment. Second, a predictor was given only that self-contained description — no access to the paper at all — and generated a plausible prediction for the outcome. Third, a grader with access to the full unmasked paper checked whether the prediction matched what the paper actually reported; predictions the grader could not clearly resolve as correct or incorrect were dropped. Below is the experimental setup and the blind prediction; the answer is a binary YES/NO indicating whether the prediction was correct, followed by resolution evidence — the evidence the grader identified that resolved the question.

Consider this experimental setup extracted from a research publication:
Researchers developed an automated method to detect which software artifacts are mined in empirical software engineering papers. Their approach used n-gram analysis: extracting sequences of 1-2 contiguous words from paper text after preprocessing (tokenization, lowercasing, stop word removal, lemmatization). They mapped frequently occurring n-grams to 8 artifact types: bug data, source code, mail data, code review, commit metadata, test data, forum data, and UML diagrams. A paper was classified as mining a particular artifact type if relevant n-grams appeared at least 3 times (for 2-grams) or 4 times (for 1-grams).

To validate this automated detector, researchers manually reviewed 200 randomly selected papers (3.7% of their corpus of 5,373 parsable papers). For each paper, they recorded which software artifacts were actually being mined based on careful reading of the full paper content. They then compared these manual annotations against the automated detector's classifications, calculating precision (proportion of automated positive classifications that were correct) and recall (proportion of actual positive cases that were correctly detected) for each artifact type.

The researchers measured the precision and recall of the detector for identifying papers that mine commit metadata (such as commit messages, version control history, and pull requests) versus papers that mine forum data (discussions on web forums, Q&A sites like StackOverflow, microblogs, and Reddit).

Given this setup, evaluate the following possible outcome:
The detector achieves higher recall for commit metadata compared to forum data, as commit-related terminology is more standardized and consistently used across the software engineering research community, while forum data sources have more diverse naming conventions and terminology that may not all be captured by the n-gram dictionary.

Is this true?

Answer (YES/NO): NO